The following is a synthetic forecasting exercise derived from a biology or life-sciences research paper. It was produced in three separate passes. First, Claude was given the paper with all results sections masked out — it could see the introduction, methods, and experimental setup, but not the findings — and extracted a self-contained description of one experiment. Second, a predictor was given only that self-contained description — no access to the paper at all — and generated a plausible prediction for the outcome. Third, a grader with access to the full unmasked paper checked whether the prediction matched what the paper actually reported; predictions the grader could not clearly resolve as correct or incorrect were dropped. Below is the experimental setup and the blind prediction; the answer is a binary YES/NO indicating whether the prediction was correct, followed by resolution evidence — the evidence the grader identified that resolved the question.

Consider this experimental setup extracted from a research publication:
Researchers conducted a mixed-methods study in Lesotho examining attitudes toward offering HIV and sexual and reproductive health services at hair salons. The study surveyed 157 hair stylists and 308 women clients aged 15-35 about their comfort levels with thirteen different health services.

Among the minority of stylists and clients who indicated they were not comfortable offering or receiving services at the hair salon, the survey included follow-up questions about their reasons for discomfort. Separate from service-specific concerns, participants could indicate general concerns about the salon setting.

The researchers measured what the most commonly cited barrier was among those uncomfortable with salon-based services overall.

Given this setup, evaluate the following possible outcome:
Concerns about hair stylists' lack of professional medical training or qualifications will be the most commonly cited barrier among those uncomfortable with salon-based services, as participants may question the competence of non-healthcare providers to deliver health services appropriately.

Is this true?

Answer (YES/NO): NO